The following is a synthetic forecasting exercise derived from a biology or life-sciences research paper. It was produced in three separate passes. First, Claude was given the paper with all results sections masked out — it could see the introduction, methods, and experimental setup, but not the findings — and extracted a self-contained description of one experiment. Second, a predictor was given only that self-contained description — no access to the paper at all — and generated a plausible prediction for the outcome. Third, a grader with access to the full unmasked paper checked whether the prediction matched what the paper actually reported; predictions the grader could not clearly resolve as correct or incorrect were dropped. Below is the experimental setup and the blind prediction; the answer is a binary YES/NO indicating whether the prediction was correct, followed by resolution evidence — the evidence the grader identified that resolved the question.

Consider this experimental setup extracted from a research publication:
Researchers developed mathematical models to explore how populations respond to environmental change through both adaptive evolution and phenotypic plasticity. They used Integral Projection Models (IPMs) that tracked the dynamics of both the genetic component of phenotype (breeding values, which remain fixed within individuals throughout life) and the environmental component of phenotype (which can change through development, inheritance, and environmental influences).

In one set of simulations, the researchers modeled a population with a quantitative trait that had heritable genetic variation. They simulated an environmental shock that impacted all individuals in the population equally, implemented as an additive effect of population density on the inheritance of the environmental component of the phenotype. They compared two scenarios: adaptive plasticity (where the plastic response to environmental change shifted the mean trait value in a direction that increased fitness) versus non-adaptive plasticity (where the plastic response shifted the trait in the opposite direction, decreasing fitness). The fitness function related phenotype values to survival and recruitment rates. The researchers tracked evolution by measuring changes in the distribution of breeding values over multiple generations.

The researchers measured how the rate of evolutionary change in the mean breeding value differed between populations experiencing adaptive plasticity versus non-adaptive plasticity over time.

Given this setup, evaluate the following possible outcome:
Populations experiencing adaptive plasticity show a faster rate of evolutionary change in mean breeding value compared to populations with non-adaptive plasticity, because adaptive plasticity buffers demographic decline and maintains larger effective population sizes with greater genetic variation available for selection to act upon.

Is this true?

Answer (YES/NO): NO